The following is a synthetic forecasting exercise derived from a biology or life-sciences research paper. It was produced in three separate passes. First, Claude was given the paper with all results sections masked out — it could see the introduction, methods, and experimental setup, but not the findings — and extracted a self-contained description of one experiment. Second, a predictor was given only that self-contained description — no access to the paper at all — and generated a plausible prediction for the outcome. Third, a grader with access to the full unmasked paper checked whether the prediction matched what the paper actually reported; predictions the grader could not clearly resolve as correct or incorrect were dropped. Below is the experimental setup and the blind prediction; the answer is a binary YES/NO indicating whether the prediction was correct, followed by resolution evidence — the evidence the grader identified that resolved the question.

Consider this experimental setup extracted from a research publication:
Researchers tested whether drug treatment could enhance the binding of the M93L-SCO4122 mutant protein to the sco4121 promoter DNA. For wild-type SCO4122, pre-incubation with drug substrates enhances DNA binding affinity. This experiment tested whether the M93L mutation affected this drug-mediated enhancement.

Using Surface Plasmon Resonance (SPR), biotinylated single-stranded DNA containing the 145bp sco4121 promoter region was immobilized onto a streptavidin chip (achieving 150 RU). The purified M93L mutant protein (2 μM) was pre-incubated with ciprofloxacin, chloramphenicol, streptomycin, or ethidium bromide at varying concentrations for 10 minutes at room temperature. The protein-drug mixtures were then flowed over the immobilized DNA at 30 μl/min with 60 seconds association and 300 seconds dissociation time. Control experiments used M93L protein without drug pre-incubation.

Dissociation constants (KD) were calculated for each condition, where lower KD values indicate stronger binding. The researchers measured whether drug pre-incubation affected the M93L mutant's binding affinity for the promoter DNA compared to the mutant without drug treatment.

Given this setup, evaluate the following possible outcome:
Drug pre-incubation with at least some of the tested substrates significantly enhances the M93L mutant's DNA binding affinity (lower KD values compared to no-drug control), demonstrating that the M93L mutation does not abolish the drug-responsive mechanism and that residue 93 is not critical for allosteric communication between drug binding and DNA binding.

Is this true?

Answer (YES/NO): NO